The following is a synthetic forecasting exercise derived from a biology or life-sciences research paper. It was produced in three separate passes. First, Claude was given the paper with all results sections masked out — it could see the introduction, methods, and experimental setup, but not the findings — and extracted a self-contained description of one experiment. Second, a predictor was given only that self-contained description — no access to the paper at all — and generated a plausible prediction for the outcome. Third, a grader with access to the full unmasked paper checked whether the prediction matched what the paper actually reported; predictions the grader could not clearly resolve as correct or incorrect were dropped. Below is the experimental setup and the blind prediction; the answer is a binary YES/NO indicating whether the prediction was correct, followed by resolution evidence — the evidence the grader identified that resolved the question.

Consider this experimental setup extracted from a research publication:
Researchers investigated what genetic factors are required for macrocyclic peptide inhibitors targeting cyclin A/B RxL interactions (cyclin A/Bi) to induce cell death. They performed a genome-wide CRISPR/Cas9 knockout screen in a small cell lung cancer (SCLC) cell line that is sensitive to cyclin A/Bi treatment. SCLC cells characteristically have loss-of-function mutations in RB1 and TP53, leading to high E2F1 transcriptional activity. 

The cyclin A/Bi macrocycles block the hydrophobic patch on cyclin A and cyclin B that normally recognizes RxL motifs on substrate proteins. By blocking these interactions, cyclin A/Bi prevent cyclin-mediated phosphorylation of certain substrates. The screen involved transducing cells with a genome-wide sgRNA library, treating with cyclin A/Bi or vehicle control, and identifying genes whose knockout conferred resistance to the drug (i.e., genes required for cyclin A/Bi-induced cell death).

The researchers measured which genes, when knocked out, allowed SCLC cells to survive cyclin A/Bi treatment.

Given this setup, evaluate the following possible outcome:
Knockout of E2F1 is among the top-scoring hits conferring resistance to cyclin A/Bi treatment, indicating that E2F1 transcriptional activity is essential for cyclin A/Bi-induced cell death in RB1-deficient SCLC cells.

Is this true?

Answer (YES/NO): NO